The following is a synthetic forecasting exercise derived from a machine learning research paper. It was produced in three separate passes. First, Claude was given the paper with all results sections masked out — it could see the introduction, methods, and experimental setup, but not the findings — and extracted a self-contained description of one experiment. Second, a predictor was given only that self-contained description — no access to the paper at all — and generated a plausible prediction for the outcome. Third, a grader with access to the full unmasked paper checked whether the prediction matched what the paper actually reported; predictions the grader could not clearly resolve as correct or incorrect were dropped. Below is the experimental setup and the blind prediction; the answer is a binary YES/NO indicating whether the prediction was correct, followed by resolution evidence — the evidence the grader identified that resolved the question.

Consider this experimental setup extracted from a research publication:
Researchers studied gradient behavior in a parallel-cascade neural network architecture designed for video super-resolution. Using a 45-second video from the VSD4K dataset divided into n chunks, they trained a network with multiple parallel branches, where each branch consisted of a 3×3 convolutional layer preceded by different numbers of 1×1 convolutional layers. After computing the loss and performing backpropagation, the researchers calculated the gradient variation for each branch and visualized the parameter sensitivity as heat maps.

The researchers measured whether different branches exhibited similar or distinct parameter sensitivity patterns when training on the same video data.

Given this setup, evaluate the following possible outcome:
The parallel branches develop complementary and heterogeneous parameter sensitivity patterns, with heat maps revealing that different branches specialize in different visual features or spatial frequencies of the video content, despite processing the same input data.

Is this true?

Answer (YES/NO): YES